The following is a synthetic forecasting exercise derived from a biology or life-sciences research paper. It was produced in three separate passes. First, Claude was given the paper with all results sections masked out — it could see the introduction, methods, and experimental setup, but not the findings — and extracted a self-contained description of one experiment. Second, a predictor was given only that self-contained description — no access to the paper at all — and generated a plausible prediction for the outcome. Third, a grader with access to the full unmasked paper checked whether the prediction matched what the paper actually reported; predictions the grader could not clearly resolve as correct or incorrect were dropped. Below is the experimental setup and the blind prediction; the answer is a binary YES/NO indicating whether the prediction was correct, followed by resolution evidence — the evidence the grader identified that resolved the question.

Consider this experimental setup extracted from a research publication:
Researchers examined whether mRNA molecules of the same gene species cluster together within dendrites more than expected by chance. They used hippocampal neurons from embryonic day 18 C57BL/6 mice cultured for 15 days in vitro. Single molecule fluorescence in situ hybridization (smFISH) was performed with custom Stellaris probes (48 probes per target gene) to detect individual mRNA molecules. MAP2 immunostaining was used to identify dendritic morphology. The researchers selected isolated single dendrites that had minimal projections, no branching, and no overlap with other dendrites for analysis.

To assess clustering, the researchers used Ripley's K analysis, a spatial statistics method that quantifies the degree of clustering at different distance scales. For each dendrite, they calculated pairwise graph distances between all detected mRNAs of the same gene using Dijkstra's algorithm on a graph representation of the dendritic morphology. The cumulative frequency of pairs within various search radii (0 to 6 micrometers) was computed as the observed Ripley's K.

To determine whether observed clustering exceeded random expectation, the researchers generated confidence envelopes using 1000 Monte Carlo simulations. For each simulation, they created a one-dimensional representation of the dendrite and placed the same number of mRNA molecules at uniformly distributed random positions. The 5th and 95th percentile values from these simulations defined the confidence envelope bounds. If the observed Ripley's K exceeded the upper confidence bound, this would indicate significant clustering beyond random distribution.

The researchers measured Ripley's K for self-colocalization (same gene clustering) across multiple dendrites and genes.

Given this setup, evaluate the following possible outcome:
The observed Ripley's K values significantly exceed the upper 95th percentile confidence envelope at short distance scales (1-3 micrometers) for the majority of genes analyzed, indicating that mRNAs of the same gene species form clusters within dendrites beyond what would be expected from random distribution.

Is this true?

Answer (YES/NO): NO